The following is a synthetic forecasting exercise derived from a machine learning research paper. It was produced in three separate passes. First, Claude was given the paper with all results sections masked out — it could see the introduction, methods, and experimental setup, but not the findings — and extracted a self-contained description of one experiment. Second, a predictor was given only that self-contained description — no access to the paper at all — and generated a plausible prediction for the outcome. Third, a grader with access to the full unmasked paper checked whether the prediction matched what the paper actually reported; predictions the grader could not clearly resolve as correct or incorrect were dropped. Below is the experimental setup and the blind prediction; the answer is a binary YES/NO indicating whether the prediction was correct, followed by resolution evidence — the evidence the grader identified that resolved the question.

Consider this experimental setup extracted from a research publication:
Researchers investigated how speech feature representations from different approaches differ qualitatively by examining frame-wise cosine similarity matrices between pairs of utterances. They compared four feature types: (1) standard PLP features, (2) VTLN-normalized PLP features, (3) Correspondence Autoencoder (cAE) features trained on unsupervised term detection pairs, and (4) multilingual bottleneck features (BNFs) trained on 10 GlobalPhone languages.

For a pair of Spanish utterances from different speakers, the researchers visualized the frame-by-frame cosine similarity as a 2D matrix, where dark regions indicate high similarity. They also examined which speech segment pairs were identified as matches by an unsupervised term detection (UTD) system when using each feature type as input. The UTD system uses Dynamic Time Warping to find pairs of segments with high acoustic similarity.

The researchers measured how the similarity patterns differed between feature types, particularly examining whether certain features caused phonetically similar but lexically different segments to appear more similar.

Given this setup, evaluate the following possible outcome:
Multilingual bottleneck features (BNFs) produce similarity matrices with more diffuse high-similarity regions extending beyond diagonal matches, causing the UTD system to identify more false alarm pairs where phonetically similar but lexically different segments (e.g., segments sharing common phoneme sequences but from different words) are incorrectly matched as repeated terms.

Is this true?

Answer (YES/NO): YES